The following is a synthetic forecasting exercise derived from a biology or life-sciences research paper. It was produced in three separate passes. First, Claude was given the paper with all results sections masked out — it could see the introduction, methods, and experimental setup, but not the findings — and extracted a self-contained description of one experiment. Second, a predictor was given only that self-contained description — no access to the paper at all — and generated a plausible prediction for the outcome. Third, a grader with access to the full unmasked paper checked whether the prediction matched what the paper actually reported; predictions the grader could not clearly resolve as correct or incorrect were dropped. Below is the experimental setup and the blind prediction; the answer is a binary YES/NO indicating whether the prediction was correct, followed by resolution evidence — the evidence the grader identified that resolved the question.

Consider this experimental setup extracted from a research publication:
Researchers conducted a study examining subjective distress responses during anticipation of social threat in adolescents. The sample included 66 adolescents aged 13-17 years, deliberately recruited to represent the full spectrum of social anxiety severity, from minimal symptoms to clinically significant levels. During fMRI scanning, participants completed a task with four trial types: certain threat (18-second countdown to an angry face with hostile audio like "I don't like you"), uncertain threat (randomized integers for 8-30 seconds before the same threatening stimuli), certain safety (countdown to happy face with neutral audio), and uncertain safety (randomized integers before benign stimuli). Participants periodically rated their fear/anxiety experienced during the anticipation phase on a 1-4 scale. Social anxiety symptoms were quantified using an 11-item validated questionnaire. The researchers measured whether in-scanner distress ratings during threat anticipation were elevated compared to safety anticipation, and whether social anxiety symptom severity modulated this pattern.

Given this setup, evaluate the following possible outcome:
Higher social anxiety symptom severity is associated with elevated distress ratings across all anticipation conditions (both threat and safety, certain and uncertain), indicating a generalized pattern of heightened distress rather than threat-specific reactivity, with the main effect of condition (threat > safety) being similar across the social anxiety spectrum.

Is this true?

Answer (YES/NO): NO